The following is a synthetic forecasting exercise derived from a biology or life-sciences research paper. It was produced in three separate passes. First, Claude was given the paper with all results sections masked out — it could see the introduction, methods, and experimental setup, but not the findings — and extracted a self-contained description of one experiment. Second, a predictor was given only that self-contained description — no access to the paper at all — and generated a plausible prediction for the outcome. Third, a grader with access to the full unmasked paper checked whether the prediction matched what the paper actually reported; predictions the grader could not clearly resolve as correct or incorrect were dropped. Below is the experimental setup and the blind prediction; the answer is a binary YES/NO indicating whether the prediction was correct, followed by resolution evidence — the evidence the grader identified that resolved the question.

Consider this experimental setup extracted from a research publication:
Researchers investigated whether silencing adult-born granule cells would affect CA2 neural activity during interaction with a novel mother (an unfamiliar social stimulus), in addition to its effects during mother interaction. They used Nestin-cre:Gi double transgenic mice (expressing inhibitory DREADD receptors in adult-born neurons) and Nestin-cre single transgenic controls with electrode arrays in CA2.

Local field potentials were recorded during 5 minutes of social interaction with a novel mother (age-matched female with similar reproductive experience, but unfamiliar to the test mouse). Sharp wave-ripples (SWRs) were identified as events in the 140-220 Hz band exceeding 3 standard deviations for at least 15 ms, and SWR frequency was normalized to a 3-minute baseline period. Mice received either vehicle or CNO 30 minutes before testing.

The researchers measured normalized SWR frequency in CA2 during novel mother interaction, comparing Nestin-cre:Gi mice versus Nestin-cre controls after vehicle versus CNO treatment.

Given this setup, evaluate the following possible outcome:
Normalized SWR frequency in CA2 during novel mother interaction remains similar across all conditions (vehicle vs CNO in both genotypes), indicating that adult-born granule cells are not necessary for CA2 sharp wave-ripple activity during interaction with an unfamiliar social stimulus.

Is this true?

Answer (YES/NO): NO